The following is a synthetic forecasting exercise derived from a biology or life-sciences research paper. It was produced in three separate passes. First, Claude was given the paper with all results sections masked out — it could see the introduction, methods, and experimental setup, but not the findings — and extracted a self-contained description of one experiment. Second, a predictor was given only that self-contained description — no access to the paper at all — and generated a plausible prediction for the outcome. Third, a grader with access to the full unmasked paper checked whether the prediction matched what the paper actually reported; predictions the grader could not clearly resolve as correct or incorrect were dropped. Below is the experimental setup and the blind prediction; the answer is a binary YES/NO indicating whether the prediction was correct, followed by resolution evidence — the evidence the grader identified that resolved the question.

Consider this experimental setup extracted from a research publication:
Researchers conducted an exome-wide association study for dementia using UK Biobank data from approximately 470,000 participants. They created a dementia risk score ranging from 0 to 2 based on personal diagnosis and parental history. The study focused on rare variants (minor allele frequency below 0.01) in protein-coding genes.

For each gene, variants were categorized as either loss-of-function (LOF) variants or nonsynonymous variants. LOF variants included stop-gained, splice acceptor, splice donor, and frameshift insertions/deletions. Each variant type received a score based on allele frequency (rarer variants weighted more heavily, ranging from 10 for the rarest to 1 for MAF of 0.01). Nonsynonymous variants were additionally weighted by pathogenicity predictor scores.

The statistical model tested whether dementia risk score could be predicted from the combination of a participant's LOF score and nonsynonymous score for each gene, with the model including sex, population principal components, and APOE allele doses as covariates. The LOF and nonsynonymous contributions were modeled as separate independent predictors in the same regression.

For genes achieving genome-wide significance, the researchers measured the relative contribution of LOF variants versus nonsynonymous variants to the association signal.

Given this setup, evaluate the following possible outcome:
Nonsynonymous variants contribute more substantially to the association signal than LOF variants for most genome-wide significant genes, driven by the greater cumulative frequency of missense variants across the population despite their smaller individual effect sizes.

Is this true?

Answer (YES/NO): NO